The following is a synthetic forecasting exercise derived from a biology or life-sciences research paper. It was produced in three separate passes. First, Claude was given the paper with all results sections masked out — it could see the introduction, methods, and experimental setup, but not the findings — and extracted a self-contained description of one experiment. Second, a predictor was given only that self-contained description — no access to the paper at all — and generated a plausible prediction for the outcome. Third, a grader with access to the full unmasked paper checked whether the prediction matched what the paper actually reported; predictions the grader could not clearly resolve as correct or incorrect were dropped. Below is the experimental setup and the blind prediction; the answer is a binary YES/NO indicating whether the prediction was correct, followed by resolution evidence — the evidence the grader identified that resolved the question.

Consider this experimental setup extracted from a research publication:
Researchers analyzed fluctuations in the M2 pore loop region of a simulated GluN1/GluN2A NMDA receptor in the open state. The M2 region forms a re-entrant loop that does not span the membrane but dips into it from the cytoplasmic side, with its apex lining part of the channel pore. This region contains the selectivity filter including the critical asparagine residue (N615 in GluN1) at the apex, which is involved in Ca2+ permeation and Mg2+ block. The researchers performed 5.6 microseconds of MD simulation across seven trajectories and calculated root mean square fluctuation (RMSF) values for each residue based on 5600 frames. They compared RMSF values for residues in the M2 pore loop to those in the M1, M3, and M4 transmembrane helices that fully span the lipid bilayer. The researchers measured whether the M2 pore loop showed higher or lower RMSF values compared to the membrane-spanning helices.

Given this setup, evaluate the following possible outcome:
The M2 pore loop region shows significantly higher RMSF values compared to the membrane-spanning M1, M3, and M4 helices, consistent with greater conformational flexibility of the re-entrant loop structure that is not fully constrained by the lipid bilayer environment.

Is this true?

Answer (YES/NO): NO